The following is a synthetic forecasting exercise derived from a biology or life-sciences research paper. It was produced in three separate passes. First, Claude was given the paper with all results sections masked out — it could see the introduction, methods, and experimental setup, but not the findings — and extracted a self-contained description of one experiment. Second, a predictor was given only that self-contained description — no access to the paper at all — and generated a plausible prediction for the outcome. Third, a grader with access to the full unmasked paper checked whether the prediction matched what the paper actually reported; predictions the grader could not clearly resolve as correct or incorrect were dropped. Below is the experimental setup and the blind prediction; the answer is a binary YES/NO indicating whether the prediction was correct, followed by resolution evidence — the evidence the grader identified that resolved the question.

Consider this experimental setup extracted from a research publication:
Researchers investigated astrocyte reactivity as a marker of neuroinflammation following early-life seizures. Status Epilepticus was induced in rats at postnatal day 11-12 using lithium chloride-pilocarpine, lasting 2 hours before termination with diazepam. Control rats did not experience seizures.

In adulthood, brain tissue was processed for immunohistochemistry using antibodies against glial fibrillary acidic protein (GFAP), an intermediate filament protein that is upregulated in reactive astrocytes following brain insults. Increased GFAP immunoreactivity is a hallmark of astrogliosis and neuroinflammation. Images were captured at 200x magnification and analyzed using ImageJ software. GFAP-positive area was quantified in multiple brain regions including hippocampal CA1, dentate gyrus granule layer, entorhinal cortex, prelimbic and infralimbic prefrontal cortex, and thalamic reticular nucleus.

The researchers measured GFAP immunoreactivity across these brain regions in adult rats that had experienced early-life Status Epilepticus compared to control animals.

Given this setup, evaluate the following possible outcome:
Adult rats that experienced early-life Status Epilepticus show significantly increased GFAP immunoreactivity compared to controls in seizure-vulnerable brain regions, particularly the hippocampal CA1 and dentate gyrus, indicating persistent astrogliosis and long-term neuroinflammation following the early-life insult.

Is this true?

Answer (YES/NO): YES